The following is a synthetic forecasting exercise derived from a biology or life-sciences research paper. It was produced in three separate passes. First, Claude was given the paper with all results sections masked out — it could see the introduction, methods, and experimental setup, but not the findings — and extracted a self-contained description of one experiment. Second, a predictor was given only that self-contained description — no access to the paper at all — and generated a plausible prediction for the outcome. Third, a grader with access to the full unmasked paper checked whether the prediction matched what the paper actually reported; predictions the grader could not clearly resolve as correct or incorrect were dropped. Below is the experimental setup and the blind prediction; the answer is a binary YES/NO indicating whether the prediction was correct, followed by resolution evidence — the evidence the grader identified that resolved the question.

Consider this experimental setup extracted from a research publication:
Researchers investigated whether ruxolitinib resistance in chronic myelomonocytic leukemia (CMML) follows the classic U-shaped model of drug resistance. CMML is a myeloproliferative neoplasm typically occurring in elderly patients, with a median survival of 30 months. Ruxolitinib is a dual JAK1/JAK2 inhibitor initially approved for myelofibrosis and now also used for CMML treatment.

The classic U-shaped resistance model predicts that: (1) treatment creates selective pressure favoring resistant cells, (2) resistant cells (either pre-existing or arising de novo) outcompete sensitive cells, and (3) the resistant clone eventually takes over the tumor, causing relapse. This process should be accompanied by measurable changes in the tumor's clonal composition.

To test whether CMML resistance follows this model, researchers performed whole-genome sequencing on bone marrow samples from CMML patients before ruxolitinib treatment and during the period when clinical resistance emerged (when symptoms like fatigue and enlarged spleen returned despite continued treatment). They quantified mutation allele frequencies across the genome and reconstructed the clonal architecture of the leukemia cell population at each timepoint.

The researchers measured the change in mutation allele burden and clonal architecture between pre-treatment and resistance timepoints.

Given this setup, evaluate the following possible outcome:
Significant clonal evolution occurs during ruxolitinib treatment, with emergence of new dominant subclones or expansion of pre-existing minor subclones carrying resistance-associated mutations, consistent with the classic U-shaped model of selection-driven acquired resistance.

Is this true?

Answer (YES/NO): NO